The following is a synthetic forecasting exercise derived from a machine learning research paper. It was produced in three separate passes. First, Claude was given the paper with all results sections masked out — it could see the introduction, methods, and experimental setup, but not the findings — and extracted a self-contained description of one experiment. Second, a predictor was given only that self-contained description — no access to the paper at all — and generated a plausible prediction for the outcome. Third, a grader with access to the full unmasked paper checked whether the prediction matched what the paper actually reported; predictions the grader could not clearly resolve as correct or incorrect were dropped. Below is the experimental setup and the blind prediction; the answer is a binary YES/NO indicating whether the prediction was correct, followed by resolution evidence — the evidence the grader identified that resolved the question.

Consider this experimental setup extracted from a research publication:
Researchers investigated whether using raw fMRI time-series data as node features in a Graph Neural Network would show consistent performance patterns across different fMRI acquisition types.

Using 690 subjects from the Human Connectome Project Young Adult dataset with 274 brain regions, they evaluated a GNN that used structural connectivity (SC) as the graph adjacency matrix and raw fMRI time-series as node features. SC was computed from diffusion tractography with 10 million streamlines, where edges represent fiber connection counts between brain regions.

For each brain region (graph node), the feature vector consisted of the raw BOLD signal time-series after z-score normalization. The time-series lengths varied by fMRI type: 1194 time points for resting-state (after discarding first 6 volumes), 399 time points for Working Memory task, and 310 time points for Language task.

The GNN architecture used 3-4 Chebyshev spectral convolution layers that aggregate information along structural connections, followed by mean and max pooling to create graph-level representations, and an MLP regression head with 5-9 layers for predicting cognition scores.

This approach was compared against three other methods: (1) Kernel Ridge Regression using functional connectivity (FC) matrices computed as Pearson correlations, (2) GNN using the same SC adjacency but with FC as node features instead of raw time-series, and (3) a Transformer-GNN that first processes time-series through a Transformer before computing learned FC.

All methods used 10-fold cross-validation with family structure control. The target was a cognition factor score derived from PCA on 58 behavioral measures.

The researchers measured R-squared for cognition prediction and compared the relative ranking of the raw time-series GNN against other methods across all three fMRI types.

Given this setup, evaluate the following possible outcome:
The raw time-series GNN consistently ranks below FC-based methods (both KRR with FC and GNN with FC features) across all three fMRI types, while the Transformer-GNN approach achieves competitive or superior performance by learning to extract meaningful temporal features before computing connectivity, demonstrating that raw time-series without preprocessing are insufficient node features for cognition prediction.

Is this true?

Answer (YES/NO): NO